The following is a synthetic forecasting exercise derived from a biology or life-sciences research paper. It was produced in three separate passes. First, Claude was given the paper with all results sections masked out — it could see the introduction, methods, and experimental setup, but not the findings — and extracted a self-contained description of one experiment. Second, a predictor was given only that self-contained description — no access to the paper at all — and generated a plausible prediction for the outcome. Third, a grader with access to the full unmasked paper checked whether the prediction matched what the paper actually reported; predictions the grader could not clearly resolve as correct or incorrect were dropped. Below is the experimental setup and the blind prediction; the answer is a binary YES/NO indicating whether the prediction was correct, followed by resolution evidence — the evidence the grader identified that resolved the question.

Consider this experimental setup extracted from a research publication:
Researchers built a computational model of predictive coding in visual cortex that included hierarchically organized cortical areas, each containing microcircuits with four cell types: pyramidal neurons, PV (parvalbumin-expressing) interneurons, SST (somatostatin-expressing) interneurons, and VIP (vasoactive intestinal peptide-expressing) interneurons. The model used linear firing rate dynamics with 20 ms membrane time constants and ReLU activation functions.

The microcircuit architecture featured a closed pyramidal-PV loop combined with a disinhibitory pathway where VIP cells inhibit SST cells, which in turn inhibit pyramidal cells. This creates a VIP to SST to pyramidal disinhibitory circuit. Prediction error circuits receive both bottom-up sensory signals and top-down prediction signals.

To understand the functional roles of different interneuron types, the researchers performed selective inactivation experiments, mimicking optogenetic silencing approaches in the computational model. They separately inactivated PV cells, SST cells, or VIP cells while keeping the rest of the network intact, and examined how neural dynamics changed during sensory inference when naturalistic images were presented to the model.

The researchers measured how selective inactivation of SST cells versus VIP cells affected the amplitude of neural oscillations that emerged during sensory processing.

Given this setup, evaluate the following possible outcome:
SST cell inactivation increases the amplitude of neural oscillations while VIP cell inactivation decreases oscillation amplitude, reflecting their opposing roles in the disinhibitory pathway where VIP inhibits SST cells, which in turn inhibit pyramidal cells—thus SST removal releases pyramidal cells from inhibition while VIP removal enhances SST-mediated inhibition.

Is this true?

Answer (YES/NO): YES